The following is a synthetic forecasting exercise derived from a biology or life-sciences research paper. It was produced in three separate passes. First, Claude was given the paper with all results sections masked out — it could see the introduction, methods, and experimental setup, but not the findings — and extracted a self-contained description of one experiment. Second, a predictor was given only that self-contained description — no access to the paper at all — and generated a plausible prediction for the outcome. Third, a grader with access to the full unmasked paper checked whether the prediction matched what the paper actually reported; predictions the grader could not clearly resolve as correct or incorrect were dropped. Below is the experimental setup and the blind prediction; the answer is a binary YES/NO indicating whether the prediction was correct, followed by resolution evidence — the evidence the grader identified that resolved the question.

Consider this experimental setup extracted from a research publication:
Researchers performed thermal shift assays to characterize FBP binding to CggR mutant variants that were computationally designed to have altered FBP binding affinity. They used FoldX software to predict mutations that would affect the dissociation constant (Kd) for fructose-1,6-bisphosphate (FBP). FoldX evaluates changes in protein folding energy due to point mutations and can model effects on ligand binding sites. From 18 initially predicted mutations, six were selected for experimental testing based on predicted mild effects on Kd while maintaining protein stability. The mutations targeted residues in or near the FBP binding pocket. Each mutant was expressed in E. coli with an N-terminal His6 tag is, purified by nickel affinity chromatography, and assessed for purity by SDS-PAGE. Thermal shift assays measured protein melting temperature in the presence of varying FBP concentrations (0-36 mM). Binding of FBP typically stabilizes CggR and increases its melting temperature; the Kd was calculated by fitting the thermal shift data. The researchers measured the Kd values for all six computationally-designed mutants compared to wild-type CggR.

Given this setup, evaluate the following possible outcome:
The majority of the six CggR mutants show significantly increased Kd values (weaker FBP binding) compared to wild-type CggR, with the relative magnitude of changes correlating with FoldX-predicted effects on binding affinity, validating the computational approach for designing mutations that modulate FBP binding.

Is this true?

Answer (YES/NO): NO